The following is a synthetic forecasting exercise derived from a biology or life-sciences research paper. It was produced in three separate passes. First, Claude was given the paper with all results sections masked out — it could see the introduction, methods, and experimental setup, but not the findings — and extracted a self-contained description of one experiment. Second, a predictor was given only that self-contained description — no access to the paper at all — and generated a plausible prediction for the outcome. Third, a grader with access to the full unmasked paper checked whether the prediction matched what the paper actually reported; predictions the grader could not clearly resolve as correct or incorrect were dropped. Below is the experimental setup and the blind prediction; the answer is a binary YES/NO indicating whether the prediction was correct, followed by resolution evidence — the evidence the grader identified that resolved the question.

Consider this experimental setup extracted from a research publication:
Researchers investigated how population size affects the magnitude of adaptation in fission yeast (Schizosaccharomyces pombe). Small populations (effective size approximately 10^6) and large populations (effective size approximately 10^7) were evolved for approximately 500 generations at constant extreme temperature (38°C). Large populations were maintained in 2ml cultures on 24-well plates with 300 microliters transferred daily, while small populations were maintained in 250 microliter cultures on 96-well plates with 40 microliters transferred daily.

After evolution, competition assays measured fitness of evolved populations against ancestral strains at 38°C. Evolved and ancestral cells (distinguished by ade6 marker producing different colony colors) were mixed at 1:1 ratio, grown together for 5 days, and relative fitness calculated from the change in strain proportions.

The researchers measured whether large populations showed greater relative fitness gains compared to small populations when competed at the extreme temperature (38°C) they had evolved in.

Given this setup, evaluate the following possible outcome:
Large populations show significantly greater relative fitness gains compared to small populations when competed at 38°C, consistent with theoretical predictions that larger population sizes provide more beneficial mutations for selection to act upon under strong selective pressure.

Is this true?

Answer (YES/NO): YES